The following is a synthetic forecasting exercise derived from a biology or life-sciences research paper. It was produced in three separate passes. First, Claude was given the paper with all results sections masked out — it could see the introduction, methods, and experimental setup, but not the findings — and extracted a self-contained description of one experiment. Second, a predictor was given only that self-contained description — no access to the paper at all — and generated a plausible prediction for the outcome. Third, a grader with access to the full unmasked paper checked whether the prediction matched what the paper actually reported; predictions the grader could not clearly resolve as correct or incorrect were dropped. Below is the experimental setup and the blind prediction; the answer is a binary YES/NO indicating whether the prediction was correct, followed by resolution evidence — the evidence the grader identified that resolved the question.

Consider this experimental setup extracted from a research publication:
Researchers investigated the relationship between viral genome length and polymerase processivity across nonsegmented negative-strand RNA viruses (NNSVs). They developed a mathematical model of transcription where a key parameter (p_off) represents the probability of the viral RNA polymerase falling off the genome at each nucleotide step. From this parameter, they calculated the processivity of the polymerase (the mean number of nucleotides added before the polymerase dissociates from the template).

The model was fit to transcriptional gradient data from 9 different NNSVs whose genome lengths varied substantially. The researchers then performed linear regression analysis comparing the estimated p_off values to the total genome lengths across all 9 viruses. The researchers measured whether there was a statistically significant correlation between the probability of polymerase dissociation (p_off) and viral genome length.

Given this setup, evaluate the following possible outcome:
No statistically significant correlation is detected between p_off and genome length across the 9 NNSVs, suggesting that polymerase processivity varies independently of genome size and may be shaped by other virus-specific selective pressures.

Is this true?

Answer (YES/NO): NO